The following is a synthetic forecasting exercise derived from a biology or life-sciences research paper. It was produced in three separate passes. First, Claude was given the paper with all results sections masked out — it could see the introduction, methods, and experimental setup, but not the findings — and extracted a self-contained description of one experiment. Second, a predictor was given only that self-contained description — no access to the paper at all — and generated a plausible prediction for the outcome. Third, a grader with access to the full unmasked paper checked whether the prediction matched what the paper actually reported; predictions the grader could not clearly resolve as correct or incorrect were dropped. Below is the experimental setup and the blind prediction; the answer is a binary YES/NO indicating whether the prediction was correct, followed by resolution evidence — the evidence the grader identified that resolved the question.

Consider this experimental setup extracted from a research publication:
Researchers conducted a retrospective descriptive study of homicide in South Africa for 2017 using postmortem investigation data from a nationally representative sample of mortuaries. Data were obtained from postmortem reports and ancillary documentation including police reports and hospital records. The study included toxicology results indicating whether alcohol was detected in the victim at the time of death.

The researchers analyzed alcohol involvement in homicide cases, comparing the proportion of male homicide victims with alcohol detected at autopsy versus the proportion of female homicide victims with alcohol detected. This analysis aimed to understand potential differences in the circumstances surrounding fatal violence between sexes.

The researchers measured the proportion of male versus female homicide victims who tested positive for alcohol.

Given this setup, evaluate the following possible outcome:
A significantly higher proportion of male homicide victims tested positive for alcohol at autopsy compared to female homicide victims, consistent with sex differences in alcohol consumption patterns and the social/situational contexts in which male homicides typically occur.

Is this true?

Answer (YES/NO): YES